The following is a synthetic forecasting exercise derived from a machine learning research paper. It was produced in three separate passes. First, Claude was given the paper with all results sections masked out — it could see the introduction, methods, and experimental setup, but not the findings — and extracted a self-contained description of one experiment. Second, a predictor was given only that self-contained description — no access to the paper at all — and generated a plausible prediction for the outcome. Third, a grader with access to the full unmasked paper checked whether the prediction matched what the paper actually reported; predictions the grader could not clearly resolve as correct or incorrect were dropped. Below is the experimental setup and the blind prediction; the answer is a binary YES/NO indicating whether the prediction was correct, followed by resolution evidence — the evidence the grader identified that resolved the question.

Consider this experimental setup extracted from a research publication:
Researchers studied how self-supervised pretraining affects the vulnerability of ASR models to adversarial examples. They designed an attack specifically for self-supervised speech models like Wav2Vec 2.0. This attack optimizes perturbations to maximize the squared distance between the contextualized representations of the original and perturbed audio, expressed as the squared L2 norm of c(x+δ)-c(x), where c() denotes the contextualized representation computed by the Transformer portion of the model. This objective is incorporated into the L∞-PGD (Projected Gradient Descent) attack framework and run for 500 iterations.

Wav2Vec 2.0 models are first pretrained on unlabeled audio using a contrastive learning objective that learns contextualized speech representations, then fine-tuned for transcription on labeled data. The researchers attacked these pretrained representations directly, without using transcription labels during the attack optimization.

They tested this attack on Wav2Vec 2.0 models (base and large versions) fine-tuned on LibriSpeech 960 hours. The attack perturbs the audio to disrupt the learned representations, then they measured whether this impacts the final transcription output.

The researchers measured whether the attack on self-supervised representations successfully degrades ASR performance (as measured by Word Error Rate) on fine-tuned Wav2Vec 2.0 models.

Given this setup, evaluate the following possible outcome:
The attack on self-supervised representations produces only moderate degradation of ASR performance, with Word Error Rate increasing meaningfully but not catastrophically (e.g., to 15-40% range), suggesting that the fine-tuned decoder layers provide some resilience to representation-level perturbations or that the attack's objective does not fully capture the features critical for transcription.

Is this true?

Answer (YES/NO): NO